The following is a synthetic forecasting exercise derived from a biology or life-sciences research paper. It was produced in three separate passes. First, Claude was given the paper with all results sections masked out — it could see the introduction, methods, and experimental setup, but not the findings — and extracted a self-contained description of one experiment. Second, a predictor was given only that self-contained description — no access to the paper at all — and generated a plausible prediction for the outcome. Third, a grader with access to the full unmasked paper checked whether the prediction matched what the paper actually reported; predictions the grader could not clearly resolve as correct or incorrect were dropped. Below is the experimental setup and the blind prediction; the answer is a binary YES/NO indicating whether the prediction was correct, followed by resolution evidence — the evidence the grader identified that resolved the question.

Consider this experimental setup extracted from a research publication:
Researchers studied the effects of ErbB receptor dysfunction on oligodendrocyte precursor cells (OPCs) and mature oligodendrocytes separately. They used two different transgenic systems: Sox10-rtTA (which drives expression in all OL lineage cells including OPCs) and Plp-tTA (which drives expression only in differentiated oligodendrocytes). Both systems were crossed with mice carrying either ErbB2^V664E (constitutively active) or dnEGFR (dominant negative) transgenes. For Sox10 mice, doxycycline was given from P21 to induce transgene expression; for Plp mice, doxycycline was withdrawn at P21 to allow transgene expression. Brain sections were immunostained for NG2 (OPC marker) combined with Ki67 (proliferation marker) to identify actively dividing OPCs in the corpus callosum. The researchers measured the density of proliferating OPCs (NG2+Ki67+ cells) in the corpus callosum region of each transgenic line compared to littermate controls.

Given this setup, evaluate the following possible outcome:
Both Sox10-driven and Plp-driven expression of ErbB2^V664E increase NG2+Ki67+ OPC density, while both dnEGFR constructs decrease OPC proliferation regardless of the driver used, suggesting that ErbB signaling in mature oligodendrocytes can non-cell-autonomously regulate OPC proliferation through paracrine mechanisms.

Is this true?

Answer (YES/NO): NO